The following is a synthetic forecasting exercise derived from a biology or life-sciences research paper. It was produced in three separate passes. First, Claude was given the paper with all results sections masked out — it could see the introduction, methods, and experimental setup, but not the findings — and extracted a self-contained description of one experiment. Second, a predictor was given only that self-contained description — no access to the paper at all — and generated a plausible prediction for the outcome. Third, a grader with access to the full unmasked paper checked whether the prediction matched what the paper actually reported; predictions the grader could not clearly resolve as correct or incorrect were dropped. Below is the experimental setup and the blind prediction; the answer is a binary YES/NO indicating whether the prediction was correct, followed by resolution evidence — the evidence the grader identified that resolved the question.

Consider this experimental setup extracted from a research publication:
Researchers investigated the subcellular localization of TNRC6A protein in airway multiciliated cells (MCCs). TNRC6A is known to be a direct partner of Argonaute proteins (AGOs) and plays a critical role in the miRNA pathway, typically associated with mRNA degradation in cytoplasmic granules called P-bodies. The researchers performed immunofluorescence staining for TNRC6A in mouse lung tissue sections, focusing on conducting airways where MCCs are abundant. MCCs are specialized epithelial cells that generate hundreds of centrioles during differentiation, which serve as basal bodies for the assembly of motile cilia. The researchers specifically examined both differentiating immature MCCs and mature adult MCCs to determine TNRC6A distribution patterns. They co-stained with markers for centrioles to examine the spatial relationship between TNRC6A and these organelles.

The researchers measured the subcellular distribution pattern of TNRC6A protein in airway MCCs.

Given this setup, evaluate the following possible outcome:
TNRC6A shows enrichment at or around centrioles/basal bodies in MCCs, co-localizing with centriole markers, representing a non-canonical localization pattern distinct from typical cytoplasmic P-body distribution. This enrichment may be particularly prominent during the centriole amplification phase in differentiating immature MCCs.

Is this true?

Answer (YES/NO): YES